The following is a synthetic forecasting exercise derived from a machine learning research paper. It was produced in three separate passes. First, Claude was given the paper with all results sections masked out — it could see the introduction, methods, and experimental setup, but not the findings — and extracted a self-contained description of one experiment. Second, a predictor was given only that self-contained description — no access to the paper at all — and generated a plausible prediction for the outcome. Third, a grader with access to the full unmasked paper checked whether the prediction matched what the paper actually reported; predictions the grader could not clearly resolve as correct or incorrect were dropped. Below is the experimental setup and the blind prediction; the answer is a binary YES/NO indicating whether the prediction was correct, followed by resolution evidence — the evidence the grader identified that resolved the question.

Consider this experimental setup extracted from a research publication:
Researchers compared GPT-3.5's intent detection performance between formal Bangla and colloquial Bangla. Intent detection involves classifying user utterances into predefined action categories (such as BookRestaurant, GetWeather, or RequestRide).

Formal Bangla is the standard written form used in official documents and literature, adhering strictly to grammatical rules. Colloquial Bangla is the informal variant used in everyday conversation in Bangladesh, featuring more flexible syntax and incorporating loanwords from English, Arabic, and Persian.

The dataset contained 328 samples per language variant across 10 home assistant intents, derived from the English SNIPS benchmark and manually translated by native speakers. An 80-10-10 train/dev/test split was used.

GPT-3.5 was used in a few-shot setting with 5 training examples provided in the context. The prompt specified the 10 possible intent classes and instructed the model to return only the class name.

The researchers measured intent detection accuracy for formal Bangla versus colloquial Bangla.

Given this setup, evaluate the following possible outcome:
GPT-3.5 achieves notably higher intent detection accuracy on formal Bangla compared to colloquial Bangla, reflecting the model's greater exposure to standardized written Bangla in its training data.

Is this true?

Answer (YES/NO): NO